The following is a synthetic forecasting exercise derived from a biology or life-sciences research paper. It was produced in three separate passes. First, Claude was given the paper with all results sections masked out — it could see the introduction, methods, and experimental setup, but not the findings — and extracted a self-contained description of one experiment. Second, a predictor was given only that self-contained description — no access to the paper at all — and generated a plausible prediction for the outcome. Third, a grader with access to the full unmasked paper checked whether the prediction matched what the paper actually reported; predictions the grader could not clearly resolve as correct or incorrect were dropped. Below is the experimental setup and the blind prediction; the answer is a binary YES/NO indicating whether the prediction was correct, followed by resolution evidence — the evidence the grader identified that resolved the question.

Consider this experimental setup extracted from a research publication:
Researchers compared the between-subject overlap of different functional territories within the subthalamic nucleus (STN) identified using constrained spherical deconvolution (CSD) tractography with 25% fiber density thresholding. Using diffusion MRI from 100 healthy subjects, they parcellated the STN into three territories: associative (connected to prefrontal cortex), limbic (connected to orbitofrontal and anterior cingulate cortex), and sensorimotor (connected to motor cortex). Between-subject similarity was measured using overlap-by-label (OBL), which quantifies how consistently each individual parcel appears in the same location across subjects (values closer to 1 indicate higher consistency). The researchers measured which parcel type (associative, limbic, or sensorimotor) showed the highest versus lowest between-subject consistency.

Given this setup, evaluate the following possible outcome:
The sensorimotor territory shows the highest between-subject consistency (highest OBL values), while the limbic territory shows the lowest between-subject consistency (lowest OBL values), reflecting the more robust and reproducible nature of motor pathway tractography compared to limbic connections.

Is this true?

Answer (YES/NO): NO